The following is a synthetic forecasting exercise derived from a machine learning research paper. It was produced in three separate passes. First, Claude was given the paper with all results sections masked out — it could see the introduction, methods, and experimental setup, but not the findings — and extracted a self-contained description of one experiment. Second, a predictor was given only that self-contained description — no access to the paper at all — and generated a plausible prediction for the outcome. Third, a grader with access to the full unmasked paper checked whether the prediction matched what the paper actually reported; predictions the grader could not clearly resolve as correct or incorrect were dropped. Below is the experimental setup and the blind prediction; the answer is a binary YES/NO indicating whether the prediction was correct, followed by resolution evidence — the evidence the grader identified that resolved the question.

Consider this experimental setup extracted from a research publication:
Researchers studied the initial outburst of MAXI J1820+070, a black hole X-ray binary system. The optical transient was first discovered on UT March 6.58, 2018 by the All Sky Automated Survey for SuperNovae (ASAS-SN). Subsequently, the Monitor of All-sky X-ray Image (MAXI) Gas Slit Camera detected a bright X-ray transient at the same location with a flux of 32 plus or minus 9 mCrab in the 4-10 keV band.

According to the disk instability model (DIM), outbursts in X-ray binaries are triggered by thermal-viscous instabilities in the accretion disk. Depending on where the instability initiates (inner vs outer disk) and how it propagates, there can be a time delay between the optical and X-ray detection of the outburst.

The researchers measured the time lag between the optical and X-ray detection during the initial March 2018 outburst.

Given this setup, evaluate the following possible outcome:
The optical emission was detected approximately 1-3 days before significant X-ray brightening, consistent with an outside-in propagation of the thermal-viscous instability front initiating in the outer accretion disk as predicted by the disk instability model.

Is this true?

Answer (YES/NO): NO